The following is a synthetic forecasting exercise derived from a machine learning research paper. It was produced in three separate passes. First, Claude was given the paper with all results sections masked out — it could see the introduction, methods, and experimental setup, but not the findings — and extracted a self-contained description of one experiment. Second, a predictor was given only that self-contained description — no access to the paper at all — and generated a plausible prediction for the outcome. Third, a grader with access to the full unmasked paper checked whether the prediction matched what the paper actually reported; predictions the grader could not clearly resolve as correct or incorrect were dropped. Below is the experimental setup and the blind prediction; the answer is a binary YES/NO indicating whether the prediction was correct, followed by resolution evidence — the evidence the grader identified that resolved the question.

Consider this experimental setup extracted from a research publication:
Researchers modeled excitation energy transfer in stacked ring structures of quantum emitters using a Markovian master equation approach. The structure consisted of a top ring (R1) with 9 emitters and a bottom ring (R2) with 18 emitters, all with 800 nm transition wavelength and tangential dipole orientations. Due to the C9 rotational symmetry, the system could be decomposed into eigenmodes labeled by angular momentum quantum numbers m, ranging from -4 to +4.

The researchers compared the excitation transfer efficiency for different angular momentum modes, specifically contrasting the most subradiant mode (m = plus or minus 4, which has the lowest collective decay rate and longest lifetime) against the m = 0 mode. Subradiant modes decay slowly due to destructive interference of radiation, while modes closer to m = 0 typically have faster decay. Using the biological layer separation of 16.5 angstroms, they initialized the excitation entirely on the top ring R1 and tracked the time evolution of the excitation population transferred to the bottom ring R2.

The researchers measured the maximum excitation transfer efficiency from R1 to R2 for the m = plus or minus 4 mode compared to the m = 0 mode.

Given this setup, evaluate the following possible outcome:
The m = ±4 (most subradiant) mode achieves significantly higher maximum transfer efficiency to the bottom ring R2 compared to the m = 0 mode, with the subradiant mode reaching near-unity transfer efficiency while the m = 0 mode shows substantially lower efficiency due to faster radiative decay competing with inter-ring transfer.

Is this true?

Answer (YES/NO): NO